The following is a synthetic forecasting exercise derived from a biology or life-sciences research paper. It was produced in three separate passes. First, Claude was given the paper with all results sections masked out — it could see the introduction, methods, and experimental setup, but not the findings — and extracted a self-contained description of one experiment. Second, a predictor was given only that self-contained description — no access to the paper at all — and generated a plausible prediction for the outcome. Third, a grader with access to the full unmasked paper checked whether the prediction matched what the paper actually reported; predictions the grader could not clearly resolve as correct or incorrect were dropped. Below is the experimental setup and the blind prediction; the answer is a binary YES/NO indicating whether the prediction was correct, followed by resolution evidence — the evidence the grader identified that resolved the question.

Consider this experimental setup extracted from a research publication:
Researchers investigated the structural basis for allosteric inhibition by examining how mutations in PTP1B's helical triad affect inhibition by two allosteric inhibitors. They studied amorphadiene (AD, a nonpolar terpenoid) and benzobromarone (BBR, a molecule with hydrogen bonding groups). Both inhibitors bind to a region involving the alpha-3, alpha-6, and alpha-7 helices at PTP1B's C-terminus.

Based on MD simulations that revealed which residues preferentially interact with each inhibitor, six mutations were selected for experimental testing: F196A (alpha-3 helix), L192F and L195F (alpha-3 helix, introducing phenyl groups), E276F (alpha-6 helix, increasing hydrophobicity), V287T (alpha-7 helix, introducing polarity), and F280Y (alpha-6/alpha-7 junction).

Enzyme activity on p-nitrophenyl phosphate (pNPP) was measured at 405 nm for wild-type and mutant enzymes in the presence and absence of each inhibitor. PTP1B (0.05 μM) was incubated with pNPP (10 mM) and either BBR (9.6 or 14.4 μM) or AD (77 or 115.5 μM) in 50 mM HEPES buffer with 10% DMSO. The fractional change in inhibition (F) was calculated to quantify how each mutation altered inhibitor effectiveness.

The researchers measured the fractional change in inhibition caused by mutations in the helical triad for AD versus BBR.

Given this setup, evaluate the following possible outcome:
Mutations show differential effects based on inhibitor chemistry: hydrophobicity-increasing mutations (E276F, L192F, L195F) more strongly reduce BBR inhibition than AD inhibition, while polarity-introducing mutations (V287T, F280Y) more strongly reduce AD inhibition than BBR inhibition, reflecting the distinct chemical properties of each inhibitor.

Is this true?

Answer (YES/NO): NO